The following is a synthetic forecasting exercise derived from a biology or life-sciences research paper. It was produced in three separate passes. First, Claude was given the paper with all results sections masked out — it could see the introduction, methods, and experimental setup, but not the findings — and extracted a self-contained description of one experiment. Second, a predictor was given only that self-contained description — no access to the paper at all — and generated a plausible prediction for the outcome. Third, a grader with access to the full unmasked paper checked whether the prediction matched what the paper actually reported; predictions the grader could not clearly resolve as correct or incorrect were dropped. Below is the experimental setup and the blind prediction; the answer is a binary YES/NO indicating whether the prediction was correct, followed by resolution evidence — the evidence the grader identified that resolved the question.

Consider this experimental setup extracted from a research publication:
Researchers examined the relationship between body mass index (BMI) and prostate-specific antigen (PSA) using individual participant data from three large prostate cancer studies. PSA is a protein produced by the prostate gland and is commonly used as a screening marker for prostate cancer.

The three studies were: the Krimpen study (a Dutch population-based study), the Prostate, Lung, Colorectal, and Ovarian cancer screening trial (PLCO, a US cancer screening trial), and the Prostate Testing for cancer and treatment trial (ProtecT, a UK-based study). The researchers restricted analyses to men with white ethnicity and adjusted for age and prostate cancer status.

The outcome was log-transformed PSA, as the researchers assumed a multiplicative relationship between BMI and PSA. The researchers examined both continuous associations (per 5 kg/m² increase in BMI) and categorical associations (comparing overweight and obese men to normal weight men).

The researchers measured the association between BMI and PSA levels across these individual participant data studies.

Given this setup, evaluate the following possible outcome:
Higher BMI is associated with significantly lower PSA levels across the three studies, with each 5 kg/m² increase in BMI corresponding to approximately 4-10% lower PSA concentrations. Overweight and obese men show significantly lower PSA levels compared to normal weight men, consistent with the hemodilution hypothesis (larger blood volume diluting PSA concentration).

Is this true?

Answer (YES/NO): YES